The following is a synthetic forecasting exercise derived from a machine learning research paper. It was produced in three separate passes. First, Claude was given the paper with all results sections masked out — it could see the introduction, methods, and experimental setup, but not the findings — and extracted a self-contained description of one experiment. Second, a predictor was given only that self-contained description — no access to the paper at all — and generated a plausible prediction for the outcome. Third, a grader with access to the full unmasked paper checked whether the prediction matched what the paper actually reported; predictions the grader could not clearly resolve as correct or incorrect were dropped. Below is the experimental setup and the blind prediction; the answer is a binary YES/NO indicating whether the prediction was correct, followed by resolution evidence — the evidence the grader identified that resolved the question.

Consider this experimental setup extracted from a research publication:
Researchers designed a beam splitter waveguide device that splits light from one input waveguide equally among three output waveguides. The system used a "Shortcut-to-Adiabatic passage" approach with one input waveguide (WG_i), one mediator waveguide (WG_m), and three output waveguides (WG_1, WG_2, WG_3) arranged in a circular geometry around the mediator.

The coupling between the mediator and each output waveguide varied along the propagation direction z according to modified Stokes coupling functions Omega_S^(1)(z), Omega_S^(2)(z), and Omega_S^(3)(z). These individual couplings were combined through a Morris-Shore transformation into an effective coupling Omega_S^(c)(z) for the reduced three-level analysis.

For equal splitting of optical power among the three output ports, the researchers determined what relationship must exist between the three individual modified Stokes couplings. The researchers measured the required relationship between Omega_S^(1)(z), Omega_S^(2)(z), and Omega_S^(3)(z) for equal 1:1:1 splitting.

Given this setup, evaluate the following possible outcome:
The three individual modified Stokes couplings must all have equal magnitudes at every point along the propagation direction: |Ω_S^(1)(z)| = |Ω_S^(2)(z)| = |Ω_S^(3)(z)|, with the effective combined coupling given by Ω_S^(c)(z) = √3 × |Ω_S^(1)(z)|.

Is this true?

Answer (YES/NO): YES